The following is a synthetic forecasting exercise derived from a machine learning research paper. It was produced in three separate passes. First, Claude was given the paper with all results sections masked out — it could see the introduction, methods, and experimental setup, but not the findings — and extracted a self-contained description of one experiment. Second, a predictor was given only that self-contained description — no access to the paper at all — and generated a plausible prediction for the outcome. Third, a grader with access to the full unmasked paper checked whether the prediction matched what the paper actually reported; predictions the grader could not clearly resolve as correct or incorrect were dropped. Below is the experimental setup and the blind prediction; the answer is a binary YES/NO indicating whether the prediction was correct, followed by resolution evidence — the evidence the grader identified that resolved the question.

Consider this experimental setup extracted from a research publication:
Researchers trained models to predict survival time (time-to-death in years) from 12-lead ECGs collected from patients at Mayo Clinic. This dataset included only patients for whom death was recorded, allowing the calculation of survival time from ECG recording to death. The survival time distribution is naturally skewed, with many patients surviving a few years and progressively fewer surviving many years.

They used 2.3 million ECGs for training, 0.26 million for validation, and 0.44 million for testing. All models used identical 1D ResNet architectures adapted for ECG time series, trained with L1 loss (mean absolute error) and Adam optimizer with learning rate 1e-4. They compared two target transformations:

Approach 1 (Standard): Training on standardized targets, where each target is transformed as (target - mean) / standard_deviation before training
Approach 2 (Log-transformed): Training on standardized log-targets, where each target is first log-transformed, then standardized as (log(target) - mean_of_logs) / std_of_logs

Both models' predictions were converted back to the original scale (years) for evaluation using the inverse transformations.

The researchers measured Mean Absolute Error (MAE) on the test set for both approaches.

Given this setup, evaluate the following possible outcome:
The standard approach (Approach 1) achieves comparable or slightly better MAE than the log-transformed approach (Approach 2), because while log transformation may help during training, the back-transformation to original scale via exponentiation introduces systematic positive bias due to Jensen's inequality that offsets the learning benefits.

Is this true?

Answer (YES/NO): NO